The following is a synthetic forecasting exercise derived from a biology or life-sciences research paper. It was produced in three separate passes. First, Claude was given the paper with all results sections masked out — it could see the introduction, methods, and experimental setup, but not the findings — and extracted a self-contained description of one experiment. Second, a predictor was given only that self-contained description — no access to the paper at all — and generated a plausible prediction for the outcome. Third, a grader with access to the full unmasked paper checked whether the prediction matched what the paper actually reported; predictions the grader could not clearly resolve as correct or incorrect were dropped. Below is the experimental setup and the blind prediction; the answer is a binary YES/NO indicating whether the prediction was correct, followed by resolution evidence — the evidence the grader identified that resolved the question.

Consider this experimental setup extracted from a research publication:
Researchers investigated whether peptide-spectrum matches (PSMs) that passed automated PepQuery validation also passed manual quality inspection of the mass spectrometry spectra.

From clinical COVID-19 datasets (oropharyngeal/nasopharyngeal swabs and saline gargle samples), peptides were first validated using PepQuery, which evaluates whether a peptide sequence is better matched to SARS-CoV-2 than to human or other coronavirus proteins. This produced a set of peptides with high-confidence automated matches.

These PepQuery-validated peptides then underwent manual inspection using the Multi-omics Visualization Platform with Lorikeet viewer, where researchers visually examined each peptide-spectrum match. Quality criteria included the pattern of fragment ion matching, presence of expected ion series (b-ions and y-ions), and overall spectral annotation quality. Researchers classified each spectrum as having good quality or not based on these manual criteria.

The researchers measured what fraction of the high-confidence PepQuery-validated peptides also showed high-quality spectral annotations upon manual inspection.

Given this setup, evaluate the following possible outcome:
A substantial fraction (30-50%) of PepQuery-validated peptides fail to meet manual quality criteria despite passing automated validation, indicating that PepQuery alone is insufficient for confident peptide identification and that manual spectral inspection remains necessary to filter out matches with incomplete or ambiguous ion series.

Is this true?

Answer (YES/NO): NO